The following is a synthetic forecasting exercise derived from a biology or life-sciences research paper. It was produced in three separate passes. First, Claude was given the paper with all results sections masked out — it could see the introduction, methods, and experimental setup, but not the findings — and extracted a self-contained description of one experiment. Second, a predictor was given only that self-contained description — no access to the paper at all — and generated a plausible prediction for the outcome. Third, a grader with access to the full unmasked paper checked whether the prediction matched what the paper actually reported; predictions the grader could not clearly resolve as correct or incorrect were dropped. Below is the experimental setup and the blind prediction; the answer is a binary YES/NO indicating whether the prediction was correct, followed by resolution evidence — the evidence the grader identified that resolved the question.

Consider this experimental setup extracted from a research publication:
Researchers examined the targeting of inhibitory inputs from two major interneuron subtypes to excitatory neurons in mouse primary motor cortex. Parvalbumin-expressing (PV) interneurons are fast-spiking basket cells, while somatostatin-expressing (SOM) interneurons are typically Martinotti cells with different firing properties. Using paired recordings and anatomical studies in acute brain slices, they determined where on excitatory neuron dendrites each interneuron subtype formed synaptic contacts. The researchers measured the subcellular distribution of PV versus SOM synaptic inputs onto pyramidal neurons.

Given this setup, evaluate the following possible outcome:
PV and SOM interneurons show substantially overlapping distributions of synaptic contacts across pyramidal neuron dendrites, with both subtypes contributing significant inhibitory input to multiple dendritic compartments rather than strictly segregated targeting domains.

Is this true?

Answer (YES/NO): NO